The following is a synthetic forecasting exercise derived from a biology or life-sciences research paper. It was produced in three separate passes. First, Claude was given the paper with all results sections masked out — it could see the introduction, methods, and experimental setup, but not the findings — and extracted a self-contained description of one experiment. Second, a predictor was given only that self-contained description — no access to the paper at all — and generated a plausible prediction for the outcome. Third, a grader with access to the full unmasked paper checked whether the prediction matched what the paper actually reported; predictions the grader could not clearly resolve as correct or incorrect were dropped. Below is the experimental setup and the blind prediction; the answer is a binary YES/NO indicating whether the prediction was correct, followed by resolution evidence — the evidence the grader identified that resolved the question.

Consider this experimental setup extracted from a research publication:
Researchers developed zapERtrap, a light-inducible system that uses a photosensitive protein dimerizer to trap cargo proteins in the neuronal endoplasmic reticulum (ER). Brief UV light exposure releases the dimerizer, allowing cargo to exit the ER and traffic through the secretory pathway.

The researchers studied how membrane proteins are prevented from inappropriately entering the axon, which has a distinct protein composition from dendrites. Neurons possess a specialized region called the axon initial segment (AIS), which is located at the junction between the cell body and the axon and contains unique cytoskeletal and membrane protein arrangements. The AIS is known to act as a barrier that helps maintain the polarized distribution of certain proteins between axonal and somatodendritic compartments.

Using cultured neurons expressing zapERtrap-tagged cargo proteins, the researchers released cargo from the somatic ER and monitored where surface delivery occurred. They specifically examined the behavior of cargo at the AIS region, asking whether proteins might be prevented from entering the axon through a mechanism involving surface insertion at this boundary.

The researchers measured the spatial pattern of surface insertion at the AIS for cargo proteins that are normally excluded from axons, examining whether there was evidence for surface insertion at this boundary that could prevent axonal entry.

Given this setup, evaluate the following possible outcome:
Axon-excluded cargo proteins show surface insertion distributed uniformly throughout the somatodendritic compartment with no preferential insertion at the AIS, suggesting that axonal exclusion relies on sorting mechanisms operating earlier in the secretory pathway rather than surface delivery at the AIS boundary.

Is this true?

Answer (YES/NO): NO